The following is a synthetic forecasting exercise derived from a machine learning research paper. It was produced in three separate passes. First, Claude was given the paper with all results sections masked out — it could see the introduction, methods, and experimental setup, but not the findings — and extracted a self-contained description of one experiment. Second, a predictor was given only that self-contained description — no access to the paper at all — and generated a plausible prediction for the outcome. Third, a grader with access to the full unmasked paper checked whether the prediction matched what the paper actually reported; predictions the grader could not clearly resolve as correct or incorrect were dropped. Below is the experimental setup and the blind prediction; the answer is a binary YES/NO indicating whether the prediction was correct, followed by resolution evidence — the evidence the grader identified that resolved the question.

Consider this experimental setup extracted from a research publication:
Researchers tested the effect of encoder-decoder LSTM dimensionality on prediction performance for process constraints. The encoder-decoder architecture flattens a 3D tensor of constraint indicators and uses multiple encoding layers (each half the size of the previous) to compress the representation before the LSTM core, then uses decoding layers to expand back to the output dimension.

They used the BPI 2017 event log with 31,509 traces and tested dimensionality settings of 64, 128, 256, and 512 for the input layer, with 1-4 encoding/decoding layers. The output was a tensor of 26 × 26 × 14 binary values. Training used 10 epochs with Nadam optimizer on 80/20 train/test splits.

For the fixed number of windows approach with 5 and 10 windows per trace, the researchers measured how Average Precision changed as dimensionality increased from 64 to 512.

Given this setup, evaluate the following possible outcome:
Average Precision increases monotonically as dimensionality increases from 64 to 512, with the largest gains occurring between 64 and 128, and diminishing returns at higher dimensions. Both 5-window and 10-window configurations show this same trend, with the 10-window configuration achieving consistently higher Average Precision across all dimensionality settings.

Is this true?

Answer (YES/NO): NO